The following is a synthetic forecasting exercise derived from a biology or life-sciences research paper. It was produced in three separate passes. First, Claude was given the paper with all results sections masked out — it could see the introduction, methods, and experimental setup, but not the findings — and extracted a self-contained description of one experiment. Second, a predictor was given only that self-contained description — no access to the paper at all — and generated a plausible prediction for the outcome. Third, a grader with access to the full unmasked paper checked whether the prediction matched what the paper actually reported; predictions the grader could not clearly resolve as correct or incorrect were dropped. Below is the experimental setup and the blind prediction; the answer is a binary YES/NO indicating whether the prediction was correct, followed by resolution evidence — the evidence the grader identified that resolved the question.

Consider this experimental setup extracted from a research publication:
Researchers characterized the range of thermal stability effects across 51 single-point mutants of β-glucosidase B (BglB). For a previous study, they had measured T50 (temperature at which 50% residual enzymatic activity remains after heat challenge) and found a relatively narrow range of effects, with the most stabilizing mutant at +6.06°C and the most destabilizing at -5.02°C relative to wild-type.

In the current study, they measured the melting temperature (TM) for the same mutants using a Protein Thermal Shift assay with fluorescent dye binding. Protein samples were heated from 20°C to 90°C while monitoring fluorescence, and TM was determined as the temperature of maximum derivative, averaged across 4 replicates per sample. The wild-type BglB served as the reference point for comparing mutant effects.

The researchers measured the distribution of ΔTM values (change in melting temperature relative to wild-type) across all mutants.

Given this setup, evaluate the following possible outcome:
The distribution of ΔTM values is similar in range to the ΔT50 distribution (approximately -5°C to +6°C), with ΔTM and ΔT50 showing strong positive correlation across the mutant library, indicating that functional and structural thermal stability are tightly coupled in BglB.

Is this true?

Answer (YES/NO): NO